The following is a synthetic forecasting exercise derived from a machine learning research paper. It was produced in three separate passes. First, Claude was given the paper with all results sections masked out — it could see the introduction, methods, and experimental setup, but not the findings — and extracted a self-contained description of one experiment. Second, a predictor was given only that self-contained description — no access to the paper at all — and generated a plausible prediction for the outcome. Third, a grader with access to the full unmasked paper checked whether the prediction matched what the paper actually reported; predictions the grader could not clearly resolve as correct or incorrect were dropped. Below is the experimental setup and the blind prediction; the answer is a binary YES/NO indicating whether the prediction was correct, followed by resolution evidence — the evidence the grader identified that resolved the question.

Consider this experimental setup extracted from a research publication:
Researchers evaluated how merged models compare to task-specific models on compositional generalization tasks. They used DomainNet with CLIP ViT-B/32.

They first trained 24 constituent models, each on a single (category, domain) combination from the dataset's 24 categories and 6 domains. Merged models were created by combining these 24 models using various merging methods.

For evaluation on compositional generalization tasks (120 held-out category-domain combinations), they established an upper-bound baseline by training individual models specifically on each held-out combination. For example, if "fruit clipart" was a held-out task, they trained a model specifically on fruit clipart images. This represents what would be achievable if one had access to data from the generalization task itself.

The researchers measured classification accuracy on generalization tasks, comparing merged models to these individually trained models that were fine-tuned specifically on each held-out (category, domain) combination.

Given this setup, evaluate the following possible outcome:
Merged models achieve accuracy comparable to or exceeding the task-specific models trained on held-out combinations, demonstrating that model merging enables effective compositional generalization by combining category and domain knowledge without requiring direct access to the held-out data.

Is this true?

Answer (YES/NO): NO